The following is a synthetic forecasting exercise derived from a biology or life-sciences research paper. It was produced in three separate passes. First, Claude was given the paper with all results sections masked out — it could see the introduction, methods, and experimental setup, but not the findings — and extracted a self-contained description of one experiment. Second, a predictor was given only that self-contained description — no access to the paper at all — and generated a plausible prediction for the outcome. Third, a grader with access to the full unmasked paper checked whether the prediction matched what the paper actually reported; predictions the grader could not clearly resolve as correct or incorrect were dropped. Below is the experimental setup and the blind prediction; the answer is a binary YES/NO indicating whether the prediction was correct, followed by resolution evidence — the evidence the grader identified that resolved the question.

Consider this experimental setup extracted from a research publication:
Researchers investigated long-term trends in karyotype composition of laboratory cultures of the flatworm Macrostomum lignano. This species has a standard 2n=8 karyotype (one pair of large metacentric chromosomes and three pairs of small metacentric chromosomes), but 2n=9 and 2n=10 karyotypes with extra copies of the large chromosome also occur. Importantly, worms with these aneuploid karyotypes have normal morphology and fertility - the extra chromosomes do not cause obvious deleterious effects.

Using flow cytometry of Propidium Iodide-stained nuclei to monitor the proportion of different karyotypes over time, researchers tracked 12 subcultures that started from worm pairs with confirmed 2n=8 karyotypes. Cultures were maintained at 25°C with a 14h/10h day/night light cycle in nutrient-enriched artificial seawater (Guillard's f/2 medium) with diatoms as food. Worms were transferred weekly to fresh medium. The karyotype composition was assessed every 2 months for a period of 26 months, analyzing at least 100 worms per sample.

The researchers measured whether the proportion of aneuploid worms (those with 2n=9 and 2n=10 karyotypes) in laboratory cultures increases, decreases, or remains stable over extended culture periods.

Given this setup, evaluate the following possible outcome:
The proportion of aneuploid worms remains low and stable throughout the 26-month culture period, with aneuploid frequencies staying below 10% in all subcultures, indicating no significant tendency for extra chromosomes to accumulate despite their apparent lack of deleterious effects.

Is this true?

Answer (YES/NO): NO